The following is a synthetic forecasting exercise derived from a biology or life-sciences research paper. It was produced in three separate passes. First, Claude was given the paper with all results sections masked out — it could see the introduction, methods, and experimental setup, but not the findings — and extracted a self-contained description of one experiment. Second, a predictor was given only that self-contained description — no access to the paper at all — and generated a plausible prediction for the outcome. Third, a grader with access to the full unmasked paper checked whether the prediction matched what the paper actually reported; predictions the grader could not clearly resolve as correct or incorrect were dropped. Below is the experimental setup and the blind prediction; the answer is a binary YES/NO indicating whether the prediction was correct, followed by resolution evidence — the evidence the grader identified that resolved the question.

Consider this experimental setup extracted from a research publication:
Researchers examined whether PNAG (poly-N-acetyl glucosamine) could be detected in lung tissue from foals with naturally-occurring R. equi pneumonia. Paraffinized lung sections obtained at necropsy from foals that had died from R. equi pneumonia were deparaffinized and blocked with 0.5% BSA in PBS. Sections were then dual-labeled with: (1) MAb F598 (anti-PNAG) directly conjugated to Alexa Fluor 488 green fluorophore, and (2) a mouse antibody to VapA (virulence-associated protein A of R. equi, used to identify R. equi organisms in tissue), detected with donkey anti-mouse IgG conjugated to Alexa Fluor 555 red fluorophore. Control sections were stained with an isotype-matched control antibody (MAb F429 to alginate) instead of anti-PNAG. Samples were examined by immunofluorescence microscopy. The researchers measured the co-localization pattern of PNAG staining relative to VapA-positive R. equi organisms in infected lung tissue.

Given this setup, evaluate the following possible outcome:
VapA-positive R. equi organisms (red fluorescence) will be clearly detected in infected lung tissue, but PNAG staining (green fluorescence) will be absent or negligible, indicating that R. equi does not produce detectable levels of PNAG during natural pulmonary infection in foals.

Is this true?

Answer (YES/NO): NO